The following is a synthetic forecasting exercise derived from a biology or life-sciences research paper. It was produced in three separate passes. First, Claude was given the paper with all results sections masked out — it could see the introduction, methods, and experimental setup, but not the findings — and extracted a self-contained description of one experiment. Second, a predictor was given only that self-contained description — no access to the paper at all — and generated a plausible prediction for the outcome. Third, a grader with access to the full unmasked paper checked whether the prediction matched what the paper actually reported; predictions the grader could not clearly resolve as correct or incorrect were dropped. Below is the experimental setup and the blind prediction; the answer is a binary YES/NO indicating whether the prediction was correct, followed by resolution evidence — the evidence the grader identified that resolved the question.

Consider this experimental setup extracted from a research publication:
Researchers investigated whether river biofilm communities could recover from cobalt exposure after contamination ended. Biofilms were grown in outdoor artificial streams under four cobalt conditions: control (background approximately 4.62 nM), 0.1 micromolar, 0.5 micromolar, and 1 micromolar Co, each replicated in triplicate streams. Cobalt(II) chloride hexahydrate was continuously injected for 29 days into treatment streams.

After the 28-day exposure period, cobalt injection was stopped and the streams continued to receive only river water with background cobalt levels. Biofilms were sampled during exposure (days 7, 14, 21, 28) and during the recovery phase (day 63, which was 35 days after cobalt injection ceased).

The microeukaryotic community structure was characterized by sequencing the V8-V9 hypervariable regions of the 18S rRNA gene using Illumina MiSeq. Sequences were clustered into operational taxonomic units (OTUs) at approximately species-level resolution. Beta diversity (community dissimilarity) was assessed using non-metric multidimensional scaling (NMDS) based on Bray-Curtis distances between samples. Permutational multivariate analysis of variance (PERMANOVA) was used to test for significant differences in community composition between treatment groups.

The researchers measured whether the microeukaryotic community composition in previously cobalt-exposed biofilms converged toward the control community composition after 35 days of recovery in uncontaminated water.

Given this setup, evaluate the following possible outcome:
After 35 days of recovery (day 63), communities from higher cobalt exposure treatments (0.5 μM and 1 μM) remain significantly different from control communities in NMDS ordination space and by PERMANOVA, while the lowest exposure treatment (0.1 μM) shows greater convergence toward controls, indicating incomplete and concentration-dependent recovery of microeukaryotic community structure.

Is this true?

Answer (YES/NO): NO